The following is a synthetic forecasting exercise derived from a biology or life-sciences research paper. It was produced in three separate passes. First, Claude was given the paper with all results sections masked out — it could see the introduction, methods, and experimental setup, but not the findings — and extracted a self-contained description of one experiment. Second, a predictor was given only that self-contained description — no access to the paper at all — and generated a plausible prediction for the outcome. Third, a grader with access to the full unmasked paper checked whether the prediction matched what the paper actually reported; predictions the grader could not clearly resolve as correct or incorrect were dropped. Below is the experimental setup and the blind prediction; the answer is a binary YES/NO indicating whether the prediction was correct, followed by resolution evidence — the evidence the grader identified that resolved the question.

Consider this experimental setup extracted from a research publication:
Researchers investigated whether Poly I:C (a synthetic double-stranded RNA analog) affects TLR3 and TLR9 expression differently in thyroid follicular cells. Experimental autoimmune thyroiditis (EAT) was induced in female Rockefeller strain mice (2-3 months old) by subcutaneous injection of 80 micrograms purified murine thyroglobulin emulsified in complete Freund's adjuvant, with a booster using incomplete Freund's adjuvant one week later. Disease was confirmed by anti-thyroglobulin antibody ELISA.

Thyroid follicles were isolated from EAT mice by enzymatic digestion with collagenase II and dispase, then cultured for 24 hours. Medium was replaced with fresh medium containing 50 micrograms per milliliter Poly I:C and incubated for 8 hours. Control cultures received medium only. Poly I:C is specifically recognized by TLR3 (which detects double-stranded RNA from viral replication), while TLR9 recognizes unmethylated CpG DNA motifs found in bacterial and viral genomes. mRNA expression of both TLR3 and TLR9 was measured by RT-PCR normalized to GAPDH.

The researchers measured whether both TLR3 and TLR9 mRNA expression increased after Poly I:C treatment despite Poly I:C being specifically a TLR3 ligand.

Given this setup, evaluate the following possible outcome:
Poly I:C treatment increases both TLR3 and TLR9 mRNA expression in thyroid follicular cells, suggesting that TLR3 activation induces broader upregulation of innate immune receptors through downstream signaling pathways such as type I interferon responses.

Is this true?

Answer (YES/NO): NO